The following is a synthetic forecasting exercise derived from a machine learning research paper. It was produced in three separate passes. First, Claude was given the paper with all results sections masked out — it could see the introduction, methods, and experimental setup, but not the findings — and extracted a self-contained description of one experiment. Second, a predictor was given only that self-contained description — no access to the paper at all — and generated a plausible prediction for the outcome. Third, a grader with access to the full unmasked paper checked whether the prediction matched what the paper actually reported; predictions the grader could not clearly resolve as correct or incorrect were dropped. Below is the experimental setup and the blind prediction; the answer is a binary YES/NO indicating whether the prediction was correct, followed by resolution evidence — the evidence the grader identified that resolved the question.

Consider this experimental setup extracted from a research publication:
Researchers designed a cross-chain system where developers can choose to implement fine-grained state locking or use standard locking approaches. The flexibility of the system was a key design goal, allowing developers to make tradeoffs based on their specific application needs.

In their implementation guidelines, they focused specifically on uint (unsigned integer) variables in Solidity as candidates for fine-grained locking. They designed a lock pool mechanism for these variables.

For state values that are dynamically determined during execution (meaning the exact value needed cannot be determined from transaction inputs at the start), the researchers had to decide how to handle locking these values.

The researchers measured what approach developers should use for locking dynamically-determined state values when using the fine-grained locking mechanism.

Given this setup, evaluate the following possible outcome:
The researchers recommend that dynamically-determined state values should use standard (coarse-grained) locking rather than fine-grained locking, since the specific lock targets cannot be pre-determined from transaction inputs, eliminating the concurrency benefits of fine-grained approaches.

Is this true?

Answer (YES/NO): NO